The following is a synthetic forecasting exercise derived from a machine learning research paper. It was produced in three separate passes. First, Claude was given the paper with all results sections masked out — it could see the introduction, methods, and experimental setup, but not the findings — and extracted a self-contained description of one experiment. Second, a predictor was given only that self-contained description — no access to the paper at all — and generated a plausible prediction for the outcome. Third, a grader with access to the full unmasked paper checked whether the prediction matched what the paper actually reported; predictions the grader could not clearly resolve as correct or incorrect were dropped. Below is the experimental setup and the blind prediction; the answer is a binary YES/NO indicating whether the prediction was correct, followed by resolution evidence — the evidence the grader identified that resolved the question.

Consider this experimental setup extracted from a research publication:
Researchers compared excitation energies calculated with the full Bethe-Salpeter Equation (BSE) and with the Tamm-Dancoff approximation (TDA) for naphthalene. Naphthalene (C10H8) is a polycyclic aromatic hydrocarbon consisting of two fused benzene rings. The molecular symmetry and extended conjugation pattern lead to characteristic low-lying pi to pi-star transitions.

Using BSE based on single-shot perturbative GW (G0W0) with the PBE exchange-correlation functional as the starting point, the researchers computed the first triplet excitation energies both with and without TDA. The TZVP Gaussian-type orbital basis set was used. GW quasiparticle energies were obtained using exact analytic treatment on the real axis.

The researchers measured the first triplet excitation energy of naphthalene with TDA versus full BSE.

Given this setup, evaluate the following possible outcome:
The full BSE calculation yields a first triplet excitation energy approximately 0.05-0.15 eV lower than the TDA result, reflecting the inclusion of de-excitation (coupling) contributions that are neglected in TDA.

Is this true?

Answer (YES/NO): NO